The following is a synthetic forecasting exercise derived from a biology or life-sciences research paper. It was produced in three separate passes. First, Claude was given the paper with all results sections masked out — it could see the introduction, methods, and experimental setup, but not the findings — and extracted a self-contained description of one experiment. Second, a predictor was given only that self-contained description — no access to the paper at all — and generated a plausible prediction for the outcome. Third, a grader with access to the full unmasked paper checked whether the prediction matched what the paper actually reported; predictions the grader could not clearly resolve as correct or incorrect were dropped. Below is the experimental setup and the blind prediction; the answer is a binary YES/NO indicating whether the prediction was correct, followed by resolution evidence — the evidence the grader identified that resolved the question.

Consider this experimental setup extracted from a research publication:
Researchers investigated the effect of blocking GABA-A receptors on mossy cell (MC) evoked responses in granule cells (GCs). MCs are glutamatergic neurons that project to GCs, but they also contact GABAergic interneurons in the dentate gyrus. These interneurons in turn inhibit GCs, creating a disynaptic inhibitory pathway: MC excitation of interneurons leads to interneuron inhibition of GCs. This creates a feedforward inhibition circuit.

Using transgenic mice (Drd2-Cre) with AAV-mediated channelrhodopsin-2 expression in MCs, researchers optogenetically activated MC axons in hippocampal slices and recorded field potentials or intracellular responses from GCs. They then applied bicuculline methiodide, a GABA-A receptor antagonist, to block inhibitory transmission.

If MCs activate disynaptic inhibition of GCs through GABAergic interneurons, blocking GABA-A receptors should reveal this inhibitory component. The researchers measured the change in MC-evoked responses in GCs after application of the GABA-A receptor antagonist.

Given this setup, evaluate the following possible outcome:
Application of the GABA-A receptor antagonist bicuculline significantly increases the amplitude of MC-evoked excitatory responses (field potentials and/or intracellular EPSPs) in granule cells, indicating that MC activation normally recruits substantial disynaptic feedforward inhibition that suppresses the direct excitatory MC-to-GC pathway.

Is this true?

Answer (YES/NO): NO